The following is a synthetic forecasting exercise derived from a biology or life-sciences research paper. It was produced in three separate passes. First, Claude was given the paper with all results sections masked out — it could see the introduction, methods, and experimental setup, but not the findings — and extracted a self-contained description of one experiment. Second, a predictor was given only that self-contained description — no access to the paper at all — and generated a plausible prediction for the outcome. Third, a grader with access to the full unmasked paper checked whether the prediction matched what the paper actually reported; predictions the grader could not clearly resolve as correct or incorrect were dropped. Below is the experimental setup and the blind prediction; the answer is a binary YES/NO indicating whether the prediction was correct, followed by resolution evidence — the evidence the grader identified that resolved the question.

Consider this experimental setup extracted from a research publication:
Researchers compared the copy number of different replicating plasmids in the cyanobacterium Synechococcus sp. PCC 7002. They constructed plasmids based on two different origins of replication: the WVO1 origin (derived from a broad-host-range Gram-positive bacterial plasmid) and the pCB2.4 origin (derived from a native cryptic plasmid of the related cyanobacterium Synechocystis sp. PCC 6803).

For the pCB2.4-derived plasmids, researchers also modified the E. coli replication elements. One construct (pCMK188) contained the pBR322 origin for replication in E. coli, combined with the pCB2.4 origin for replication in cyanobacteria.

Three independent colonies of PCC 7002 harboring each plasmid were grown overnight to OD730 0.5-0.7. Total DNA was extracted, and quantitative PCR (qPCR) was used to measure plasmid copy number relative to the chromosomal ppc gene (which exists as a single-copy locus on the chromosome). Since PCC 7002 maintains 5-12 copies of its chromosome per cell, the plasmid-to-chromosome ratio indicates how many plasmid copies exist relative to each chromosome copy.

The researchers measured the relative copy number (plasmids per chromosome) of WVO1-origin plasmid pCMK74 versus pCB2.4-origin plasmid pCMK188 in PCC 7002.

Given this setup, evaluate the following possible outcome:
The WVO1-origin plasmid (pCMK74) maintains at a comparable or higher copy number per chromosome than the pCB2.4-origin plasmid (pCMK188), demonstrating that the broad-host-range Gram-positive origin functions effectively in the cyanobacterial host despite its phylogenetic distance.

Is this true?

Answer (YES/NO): YES